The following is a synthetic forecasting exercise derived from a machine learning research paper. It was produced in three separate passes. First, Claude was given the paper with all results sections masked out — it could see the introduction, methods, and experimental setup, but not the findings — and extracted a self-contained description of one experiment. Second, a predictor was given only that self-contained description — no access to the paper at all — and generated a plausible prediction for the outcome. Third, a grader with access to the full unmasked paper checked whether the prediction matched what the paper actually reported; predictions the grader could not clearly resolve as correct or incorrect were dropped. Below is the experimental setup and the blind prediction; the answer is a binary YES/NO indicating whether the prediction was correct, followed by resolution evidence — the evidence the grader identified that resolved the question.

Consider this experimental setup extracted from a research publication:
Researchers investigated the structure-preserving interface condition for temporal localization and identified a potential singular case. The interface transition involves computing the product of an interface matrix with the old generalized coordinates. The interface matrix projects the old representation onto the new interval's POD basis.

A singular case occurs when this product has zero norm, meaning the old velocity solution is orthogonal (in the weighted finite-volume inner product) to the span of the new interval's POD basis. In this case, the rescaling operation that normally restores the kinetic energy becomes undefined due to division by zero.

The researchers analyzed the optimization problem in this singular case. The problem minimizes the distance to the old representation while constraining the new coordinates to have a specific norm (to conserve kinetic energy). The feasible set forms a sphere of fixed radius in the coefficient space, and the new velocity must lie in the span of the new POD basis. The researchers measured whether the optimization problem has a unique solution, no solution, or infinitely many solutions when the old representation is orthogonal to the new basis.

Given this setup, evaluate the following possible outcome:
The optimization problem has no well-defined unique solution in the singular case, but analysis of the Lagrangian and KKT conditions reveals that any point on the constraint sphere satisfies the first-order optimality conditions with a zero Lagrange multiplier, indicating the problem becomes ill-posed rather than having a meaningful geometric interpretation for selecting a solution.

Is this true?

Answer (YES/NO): NO